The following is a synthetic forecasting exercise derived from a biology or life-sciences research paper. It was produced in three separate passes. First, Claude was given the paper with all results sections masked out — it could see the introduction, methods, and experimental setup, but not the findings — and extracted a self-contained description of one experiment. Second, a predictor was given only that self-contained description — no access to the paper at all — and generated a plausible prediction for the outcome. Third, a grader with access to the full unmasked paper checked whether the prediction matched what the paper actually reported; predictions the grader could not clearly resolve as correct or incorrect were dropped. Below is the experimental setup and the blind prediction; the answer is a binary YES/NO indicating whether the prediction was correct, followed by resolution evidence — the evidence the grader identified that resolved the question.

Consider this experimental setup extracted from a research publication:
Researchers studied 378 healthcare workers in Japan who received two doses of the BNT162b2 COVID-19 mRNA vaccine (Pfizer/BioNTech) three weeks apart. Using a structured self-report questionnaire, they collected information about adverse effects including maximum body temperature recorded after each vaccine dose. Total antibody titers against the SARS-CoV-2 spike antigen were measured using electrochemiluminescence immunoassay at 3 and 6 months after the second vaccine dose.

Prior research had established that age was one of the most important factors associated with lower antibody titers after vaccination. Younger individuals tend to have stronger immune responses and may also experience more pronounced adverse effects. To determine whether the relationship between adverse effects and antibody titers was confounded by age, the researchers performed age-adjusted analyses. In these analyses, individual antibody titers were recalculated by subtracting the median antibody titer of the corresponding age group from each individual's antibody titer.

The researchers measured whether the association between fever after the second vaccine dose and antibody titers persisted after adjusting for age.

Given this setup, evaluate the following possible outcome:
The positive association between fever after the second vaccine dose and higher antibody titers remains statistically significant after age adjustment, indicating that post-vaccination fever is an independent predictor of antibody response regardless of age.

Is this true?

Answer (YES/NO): YES